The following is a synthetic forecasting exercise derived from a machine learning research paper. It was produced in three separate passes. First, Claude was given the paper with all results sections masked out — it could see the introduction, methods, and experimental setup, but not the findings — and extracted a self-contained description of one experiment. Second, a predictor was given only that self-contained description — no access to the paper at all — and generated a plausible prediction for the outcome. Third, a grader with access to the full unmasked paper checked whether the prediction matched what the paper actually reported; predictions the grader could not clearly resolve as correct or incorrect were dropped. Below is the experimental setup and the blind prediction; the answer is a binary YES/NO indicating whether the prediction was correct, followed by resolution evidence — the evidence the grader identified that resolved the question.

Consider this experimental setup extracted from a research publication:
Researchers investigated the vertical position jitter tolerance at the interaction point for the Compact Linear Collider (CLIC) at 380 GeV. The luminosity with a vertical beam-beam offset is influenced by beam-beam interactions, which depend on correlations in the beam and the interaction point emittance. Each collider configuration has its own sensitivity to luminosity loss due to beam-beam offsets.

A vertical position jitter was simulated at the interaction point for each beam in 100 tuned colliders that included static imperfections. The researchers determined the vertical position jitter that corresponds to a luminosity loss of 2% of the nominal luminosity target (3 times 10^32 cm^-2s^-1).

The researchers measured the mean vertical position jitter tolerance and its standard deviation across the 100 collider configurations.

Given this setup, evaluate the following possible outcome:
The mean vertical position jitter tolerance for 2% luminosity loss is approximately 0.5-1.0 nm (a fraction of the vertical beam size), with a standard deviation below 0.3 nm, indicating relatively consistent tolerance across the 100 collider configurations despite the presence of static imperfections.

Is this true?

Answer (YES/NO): NO